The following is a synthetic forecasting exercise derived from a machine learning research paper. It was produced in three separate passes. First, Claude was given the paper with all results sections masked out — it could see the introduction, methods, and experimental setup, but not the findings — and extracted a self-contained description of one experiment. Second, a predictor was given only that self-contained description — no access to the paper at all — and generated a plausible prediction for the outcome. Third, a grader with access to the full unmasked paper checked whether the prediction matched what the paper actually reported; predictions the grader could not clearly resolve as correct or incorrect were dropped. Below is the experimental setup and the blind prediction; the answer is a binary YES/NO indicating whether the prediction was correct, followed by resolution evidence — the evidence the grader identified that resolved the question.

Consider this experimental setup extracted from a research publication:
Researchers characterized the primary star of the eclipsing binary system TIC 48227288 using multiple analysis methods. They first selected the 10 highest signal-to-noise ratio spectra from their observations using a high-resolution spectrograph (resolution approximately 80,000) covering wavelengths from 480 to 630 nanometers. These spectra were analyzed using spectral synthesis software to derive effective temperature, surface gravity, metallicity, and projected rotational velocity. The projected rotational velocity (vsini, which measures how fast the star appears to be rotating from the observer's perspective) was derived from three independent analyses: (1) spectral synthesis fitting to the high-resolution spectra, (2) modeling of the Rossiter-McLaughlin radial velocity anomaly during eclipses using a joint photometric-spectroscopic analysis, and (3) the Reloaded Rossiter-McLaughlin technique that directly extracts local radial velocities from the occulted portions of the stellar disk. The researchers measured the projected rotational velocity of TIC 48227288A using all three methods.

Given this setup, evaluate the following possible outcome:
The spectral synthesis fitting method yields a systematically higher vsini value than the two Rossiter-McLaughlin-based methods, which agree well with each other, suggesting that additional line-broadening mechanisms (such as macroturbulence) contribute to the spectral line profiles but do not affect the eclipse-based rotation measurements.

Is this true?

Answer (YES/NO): NO